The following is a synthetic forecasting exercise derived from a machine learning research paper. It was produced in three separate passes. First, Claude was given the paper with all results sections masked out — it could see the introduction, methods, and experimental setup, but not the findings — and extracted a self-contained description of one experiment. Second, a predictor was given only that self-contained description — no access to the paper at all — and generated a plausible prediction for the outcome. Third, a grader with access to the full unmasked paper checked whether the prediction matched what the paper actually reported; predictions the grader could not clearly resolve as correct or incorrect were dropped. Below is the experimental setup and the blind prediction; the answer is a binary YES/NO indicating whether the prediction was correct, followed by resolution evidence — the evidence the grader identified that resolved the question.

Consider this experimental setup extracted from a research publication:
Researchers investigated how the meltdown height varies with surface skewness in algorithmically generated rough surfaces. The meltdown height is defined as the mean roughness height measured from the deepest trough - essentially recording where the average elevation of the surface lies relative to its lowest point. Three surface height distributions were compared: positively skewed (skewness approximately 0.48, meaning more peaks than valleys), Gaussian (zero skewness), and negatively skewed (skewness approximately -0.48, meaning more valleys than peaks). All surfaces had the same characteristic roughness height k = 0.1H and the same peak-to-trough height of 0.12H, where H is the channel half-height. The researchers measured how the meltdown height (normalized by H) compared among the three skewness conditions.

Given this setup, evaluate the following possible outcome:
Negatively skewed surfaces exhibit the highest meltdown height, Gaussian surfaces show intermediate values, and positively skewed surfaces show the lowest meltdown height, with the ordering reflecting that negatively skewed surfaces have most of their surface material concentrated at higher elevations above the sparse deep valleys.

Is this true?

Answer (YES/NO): YES